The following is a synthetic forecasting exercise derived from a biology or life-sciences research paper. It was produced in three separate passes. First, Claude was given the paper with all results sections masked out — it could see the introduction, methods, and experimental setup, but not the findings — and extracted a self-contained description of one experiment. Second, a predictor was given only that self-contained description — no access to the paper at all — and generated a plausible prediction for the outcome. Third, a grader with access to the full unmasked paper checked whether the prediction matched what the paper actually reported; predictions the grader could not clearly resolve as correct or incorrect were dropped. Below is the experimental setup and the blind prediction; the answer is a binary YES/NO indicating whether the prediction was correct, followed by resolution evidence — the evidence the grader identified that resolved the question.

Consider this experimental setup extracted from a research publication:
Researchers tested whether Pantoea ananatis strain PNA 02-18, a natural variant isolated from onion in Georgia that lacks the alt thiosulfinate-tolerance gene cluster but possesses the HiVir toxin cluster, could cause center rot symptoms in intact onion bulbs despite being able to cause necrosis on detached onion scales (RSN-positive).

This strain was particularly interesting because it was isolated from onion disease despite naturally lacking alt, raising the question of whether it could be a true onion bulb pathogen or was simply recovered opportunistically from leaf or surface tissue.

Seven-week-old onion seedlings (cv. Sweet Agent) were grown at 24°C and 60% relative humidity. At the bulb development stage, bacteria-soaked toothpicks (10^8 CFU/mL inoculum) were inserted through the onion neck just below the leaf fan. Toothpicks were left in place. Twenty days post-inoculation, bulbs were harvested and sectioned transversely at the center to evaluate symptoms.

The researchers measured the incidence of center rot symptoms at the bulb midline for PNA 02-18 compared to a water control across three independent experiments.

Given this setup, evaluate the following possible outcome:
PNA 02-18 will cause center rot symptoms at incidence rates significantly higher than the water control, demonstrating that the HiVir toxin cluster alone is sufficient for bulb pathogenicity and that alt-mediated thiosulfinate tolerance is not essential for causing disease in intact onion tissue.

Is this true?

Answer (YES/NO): NO